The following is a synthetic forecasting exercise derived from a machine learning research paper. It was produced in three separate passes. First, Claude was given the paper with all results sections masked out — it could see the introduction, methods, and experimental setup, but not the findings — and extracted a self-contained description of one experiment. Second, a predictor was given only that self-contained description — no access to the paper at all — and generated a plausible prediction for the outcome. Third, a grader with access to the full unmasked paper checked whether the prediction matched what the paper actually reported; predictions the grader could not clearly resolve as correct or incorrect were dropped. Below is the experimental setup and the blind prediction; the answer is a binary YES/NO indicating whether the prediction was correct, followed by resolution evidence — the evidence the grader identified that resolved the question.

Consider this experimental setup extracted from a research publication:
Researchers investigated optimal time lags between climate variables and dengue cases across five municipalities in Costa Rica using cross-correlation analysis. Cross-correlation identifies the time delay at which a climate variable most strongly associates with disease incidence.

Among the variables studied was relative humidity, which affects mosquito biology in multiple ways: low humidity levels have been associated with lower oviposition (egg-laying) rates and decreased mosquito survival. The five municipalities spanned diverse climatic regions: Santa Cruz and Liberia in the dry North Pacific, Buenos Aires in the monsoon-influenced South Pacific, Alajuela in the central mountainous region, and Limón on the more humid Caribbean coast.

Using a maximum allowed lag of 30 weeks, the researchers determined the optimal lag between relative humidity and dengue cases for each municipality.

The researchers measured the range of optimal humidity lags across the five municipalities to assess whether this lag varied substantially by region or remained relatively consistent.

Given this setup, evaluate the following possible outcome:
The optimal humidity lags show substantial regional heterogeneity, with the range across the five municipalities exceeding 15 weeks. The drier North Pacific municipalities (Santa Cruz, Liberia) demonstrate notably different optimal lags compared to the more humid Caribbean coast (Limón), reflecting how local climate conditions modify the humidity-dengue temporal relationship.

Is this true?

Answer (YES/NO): NO